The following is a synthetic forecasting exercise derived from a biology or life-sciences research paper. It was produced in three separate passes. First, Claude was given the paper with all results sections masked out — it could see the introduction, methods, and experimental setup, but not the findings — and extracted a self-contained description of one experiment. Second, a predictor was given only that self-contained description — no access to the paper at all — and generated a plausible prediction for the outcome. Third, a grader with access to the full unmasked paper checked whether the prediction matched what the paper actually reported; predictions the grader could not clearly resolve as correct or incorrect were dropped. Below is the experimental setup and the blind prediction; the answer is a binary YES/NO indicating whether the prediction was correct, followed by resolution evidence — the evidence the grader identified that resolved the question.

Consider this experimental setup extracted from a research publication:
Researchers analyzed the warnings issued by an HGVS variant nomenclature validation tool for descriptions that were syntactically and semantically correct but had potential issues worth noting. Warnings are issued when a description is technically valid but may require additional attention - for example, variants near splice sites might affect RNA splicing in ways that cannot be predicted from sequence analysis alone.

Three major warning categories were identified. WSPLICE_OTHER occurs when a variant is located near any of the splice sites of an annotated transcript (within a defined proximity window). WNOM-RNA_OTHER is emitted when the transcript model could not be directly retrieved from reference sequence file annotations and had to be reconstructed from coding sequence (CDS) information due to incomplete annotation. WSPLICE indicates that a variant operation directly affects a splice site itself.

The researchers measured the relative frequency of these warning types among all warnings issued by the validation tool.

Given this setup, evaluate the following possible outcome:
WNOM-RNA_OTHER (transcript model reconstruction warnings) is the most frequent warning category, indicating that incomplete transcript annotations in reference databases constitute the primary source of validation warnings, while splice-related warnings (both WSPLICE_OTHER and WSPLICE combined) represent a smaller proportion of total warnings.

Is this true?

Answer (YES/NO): NO